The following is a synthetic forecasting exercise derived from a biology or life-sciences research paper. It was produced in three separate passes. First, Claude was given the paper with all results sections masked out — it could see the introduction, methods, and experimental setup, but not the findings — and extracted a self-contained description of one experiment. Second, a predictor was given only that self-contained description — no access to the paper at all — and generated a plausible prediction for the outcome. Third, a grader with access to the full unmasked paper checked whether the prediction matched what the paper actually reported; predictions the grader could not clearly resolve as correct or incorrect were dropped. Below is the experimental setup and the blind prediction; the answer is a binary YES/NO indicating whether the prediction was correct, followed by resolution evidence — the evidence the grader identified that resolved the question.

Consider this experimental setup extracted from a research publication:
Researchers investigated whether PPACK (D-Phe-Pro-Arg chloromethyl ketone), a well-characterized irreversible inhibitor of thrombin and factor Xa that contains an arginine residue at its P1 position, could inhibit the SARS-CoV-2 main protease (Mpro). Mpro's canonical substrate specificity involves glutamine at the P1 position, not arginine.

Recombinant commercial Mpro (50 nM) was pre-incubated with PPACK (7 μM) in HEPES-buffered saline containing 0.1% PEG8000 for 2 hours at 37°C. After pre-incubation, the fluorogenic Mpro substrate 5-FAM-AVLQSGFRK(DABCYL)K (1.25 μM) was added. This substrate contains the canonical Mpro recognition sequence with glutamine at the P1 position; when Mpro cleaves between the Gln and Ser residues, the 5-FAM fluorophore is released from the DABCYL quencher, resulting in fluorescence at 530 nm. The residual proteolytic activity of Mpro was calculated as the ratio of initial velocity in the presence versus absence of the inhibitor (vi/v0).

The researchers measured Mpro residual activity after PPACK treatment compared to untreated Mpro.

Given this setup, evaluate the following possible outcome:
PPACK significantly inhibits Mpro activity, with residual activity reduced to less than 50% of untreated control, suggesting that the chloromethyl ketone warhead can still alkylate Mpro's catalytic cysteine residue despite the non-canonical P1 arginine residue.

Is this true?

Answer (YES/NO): YES